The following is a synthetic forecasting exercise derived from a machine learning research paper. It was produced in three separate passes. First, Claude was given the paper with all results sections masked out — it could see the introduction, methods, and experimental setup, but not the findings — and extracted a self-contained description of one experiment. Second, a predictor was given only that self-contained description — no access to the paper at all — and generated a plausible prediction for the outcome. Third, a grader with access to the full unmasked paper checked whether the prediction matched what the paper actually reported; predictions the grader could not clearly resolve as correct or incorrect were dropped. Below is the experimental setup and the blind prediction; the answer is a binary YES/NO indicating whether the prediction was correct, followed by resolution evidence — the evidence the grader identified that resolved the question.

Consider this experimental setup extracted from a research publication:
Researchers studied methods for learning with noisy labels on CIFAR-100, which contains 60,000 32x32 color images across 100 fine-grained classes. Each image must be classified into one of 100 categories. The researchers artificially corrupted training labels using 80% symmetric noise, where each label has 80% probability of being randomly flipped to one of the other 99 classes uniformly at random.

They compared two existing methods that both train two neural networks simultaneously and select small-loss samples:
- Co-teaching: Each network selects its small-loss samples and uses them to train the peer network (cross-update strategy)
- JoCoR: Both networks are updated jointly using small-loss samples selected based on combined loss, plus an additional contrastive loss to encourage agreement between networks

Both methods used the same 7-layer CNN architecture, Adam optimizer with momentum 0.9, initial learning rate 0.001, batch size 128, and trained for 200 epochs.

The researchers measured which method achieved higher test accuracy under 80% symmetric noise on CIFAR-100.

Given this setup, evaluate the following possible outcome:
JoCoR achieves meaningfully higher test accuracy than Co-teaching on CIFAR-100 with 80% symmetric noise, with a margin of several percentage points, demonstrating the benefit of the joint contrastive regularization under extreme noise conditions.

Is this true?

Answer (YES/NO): NO